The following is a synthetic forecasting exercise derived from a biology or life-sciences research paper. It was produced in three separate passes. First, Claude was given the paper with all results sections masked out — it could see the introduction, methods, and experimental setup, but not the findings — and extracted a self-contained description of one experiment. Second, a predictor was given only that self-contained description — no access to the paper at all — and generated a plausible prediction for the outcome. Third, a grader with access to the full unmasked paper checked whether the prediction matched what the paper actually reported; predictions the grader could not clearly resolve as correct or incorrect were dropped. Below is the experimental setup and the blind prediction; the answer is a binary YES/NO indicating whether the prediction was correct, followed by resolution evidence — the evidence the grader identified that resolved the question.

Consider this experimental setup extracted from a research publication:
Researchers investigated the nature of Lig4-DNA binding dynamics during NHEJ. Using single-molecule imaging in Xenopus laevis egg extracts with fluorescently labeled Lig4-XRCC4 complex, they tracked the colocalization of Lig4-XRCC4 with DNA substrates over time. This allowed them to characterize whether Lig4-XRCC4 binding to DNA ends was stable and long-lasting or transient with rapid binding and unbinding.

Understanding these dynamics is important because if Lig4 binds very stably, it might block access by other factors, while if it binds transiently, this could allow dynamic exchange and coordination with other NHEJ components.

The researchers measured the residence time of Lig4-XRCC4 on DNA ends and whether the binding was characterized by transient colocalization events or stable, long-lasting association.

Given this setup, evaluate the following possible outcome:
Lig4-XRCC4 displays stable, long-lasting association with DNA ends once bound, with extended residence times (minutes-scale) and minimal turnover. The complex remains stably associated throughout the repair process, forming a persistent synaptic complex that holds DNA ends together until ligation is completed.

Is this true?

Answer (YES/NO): NO